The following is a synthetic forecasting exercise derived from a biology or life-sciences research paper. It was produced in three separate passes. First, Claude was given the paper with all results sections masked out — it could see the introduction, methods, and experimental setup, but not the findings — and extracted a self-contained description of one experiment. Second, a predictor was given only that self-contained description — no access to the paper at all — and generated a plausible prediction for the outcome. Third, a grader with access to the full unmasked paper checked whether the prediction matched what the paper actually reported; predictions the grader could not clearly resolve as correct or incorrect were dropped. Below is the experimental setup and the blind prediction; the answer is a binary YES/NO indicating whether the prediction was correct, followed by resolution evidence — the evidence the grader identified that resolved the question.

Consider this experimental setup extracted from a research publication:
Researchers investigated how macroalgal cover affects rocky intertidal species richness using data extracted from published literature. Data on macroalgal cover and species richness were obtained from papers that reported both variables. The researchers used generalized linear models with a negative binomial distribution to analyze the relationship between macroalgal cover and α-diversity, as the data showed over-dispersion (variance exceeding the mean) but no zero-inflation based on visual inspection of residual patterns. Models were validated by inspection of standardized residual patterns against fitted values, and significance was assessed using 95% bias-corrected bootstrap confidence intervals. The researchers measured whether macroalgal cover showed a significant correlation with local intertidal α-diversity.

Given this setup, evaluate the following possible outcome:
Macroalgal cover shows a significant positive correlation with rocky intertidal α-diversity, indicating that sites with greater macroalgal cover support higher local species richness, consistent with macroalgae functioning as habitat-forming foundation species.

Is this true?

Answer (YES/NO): YES